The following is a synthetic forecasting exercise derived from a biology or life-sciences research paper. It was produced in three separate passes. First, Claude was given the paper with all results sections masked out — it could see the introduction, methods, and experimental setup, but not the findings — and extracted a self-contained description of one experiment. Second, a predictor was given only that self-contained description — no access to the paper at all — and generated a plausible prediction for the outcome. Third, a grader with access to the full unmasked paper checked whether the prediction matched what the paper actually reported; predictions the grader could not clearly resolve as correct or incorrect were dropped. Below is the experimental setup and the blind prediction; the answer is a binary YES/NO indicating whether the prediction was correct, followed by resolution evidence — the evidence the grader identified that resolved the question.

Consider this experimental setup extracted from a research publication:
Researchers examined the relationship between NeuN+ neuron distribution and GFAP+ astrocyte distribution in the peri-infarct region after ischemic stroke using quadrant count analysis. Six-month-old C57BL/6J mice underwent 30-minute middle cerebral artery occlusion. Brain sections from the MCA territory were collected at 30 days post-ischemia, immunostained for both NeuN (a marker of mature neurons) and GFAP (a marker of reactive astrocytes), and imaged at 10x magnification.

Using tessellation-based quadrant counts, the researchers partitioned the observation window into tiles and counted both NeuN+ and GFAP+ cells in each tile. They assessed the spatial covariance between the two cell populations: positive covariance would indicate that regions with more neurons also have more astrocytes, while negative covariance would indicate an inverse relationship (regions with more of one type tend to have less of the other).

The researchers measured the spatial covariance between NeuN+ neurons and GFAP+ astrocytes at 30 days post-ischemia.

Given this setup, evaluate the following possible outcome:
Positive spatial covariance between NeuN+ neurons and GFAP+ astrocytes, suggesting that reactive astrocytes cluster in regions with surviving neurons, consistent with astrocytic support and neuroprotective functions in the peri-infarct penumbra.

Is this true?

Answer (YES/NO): NO